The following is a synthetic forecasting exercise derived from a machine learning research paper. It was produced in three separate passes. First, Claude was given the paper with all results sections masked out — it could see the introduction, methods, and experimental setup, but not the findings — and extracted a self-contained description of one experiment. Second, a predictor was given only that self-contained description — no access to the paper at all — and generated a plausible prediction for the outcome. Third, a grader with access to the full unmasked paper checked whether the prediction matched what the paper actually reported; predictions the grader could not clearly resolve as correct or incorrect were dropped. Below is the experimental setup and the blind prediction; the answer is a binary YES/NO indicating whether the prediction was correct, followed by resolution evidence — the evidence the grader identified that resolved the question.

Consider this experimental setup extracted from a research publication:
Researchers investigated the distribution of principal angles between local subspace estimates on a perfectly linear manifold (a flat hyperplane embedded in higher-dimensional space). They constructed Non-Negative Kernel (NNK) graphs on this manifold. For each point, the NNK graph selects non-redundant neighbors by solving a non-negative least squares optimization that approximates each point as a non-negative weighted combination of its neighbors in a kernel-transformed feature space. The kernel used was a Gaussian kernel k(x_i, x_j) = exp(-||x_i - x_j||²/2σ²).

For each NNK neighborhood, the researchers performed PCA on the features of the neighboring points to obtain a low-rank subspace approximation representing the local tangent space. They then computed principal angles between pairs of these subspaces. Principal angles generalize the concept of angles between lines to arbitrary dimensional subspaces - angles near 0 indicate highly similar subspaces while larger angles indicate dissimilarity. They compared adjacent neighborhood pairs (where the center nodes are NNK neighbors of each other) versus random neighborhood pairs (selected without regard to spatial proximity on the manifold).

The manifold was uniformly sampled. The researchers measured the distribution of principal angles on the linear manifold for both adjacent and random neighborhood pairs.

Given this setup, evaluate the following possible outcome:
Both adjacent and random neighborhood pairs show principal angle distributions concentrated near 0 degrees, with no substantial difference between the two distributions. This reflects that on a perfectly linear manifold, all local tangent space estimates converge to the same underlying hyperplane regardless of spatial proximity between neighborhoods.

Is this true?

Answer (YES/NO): YES